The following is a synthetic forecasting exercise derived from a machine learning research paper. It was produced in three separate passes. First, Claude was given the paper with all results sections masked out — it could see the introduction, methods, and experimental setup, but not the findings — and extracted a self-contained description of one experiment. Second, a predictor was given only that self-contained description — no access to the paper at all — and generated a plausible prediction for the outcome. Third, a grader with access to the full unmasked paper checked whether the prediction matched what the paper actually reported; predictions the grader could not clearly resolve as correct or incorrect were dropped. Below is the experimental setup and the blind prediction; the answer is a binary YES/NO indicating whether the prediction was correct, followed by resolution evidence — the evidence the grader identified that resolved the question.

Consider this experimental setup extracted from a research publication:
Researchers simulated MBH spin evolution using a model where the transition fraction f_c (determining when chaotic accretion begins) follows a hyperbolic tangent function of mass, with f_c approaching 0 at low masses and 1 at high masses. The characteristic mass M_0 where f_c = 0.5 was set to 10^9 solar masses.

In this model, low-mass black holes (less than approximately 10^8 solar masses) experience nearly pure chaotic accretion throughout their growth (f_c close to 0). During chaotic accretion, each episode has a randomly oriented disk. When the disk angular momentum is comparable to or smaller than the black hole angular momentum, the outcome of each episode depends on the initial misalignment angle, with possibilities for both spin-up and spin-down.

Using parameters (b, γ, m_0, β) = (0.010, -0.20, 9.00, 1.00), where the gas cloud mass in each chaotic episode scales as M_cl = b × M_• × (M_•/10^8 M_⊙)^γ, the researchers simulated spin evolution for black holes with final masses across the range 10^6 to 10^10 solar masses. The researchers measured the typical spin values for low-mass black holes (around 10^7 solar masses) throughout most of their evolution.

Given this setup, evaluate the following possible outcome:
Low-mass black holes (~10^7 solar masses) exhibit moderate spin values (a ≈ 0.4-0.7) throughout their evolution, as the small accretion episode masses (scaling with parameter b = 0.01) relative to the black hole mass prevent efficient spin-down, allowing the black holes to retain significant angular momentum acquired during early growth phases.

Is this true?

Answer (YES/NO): NO